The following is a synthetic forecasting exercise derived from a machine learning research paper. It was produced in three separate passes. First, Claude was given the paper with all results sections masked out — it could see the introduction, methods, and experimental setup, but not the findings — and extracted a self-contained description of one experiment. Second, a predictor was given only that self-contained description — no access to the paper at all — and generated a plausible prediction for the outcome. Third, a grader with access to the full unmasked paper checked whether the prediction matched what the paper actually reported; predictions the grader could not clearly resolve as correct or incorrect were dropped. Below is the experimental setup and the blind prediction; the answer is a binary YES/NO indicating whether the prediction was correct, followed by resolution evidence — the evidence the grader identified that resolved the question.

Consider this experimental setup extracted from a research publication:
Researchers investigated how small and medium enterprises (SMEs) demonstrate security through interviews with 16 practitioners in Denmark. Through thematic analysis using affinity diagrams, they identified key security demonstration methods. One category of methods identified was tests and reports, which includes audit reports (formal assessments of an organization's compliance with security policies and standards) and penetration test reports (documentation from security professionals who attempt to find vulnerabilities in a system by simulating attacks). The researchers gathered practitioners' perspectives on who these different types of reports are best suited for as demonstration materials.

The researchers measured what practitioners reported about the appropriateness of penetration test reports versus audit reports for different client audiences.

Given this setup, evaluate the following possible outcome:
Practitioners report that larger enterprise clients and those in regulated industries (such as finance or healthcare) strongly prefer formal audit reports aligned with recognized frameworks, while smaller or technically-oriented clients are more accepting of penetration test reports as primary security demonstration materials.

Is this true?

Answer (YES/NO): NO